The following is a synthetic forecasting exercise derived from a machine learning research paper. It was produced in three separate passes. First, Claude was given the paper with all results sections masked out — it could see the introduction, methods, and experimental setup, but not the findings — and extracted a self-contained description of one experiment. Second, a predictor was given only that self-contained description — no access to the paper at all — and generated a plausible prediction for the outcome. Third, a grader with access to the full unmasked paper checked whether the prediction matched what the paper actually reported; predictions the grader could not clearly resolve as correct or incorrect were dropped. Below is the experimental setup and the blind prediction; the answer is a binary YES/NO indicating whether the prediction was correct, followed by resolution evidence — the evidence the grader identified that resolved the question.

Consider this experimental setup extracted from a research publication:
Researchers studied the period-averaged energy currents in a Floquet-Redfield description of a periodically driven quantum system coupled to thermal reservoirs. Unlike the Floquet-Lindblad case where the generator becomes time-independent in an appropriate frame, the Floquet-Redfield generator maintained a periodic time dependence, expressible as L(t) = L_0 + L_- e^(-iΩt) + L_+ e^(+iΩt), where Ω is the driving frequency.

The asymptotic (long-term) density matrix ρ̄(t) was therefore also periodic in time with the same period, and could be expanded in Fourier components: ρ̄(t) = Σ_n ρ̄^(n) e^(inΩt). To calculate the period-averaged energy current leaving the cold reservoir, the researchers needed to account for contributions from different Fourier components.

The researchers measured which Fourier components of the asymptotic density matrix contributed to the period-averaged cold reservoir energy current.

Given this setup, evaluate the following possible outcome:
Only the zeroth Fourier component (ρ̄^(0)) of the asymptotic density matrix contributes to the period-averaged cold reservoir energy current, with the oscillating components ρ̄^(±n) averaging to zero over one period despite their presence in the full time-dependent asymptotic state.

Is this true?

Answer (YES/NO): NO